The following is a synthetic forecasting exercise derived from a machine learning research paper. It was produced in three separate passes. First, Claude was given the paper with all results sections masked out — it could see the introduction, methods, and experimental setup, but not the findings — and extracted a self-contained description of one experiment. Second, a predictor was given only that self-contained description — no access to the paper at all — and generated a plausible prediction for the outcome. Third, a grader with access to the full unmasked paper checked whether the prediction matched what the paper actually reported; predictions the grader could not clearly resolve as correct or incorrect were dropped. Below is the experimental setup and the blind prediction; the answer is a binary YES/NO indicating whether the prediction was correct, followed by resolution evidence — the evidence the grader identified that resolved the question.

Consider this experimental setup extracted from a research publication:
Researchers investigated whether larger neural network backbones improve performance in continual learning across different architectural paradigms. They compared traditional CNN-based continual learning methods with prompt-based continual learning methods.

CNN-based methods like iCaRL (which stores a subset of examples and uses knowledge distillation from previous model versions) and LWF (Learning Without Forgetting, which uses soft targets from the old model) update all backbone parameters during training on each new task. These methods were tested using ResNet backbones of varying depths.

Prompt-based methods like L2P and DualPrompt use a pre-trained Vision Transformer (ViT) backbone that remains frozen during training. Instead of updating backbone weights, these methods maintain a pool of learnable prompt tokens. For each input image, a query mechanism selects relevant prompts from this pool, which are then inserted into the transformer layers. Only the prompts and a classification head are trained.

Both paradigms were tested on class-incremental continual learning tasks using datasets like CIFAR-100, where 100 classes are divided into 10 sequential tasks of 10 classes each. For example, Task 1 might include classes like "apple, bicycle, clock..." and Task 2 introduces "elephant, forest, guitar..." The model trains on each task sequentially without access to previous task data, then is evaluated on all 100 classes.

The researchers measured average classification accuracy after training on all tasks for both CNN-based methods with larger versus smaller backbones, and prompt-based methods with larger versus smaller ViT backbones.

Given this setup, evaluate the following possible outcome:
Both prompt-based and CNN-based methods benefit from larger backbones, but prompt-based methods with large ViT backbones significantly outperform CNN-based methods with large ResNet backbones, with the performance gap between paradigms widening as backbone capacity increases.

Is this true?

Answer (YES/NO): NO